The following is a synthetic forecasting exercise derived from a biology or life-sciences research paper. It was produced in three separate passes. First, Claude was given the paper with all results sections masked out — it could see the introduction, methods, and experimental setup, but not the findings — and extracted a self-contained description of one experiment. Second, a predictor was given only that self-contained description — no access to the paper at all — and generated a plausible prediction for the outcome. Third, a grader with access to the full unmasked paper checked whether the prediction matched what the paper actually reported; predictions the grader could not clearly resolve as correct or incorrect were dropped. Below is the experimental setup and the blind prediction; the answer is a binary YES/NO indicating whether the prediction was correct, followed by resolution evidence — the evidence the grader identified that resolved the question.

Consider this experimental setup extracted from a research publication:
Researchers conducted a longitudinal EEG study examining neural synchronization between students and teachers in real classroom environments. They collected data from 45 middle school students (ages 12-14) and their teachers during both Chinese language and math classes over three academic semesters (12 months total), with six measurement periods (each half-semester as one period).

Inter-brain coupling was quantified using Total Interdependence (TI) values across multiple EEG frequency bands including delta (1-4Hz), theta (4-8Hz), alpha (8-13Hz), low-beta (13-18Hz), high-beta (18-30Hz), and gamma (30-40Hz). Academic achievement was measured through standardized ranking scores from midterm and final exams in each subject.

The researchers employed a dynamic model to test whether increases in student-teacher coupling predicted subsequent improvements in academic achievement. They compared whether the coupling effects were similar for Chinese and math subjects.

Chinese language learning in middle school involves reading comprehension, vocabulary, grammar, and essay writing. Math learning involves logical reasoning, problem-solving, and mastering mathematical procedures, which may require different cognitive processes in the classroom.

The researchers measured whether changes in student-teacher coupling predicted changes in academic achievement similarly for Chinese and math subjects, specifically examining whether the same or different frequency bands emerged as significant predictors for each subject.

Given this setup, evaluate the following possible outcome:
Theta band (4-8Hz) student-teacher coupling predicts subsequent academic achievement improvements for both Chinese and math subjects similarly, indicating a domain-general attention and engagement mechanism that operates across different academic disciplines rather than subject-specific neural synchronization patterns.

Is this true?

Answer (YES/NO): NO